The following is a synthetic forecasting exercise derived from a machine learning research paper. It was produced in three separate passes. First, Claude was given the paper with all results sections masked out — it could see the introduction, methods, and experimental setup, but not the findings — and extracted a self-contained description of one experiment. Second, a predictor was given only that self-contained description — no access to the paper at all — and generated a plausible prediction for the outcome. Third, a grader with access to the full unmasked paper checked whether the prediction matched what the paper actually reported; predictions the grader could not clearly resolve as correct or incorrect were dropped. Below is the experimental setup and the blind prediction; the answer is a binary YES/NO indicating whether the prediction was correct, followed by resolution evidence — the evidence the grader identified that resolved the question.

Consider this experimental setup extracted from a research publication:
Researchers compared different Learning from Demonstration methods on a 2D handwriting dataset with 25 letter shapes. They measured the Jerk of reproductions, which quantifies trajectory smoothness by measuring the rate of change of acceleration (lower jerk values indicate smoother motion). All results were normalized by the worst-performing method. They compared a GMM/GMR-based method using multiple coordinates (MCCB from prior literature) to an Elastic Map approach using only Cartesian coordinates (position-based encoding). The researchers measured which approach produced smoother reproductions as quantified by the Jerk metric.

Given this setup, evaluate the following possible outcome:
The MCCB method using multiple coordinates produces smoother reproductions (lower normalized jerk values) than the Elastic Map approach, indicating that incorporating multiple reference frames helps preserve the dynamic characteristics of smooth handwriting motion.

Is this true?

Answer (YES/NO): YES